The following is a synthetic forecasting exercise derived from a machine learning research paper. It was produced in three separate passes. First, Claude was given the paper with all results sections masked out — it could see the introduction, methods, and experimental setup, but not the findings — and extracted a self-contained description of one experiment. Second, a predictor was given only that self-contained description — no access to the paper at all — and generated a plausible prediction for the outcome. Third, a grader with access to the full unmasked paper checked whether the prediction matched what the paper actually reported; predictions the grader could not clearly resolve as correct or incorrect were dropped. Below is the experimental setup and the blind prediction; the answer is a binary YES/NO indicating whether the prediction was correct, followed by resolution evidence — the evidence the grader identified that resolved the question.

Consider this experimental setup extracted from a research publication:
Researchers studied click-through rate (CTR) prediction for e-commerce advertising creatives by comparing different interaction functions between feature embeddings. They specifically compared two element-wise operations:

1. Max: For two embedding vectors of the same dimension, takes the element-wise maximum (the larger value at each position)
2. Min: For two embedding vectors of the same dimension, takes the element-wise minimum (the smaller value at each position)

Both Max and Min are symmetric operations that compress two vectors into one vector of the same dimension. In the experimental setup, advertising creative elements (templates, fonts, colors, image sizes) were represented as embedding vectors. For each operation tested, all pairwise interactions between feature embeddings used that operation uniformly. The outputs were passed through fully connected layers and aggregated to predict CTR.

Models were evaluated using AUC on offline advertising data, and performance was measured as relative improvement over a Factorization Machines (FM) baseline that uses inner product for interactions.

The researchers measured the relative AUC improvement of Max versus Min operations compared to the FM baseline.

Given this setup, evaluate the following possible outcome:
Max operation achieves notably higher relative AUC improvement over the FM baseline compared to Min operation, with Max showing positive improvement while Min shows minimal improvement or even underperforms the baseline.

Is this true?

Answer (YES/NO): NO